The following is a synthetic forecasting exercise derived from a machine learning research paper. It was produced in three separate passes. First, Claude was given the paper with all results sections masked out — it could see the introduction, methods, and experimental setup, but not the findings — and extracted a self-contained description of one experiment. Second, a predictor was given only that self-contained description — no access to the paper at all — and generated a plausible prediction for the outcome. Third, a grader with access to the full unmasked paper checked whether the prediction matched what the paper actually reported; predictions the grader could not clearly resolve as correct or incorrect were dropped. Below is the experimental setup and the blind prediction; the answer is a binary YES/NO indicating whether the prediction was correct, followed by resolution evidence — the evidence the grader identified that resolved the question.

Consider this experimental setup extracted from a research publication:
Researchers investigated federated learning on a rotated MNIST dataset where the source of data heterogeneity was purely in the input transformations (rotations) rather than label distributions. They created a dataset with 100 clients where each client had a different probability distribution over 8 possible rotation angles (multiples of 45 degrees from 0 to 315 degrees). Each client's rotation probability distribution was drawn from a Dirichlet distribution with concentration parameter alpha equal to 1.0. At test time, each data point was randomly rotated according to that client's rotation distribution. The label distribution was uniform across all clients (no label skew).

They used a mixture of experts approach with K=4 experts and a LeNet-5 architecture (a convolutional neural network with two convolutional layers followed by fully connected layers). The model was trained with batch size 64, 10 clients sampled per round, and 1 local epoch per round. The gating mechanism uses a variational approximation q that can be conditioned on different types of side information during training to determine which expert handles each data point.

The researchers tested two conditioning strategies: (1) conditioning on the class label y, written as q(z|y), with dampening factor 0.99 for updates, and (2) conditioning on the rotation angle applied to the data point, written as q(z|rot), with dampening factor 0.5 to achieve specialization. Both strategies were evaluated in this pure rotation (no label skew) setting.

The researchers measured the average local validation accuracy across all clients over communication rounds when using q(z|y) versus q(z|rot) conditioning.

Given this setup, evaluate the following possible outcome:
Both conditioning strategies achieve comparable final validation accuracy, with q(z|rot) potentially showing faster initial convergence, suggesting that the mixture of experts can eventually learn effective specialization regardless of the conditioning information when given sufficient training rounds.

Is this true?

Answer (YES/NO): NO